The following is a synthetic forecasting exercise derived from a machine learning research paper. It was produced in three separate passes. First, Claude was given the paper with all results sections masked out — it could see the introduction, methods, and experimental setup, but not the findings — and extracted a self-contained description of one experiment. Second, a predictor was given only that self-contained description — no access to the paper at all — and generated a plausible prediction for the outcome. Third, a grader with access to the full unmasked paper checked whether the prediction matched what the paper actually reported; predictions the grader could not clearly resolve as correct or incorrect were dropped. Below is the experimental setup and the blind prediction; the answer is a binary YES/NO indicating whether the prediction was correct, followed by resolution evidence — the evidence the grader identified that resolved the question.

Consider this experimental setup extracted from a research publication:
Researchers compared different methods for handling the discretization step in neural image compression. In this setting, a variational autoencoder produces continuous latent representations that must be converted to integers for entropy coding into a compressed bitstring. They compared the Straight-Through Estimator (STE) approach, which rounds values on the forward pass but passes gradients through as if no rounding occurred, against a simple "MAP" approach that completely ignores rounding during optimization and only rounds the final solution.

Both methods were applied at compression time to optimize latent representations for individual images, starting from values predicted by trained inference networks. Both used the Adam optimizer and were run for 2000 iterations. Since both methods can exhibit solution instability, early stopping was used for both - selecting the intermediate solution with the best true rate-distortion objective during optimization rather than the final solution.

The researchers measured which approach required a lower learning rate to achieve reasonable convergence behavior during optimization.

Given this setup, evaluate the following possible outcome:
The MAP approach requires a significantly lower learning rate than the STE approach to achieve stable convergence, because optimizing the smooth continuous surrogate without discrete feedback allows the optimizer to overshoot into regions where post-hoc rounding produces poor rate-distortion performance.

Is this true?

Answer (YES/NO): NO